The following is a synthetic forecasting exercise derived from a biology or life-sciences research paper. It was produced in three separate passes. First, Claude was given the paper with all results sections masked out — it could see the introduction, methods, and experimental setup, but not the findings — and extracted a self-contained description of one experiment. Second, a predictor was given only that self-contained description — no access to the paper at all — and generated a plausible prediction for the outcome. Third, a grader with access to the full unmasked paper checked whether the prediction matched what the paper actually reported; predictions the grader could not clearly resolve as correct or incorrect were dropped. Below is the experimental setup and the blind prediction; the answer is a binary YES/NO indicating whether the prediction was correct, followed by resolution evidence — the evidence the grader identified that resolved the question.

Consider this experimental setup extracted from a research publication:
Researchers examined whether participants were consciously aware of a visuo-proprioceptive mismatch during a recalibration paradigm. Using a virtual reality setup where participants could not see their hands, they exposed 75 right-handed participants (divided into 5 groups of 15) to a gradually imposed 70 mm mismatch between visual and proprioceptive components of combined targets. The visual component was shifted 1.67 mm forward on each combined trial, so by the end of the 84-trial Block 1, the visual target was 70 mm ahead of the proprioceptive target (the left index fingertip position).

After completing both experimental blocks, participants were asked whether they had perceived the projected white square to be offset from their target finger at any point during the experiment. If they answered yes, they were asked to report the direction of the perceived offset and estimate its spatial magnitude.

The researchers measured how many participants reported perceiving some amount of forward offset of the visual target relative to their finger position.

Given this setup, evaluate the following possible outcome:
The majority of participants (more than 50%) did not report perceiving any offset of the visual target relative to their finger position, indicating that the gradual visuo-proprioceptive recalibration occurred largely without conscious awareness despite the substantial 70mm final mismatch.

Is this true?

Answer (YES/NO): YES